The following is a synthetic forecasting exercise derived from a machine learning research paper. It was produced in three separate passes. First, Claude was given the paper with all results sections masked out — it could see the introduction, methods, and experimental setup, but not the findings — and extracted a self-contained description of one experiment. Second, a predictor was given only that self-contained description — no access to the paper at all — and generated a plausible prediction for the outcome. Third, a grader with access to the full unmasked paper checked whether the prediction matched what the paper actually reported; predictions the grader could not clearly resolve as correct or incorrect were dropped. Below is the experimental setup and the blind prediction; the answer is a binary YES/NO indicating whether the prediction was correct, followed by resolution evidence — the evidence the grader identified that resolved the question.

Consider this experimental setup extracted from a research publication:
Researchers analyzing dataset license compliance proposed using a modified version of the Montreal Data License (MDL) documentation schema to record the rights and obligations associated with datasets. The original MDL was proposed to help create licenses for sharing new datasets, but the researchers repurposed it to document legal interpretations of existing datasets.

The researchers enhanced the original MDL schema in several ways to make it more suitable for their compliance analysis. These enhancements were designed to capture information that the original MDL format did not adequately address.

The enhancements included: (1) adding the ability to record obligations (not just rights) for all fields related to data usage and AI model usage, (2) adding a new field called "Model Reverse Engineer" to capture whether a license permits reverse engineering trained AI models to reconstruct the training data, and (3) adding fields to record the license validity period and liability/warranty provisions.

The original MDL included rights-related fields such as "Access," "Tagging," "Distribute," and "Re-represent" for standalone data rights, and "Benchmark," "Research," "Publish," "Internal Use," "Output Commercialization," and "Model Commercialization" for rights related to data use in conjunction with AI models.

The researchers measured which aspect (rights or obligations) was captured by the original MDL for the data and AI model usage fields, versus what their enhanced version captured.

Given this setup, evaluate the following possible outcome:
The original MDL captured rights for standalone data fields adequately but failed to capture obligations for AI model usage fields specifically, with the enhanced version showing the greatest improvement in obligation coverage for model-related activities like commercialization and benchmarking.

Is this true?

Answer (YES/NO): NO